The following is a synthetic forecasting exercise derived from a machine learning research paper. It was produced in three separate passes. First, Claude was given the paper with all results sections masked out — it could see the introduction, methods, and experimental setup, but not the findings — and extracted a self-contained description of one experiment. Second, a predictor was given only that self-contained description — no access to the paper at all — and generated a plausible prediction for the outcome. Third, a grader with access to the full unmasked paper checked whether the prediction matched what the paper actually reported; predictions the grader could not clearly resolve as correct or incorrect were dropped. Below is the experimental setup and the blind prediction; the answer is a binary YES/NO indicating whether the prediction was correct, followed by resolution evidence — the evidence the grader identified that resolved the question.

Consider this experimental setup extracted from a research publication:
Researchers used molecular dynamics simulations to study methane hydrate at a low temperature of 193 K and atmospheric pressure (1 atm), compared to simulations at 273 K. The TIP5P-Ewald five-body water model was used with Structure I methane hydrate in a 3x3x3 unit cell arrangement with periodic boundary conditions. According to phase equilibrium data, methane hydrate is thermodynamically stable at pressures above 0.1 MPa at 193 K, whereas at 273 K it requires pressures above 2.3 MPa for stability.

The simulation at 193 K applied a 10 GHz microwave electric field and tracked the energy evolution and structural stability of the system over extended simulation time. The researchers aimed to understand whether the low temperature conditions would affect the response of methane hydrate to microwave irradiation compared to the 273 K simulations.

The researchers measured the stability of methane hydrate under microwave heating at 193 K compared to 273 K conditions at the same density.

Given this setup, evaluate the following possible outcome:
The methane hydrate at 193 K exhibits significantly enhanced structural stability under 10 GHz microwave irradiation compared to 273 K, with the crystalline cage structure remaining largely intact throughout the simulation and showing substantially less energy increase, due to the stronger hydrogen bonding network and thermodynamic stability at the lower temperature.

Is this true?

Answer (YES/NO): YES